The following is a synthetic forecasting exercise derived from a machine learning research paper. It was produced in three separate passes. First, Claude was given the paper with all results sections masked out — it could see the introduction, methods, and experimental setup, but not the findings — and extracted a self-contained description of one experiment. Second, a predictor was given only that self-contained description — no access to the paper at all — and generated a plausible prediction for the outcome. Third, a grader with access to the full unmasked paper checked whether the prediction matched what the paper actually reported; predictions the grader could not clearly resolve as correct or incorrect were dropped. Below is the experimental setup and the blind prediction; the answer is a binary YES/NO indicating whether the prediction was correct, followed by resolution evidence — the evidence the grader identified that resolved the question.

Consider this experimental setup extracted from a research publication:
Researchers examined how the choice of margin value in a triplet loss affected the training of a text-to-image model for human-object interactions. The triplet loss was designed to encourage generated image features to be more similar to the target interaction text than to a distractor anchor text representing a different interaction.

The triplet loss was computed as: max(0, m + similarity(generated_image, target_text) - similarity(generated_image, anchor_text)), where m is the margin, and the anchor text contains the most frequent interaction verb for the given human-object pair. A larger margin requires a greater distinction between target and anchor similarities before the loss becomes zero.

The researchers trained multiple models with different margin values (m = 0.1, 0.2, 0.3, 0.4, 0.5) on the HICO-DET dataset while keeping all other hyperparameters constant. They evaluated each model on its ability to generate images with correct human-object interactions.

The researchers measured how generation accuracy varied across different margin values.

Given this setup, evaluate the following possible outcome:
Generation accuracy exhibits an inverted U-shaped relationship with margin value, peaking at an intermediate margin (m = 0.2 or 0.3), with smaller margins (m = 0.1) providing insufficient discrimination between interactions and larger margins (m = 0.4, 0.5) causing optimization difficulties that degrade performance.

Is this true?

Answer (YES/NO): YES